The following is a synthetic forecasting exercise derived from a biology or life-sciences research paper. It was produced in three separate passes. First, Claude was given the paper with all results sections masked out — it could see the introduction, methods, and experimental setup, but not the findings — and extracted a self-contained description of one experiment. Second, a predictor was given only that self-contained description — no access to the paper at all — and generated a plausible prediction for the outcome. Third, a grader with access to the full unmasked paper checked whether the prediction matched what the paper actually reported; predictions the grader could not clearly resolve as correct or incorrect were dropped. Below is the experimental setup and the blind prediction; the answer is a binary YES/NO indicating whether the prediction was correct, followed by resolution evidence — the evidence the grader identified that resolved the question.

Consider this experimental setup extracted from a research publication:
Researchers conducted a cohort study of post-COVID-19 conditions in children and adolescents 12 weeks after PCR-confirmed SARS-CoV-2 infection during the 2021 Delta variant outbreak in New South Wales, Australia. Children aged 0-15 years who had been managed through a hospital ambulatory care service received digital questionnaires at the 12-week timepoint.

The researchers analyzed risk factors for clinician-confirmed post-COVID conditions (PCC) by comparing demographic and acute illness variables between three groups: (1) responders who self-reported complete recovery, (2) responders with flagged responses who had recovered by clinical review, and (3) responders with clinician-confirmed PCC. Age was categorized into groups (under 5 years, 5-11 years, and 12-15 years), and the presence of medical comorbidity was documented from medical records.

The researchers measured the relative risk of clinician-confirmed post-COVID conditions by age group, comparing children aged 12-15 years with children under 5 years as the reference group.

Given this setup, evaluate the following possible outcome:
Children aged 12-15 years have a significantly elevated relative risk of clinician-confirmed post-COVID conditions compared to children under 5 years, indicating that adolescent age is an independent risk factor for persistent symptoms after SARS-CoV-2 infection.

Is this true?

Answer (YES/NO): YES